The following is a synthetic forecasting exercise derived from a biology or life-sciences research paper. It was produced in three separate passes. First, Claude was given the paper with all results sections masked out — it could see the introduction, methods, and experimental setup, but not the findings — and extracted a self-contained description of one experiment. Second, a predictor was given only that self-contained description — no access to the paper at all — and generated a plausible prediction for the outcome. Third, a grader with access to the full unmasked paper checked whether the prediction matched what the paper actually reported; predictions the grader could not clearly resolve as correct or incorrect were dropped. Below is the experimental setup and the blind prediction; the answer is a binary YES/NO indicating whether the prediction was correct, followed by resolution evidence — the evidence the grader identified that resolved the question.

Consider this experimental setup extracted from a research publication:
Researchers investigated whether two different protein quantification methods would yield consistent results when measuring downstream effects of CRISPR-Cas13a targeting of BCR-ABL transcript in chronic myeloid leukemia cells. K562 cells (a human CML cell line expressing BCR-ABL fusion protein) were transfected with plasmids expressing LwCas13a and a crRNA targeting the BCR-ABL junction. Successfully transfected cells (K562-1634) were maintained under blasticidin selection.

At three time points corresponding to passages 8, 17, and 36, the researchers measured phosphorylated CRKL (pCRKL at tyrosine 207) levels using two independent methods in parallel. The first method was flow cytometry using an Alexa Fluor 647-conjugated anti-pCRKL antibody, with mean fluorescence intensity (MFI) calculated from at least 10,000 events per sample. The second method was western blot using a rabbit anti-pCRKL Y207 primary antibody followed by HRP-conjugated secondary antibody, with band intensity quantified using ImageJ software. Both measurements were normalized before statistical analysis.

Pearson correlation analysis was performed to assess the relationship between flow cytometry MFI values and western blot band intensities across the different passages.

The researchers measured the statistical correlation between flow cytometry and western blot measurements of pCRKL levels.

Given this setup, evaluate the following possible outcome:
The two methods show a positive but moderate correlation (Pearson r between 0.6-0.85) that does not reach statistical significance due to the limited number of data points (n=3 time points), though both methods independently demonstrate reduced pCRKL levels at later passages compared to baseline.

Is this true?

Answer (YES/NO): NO